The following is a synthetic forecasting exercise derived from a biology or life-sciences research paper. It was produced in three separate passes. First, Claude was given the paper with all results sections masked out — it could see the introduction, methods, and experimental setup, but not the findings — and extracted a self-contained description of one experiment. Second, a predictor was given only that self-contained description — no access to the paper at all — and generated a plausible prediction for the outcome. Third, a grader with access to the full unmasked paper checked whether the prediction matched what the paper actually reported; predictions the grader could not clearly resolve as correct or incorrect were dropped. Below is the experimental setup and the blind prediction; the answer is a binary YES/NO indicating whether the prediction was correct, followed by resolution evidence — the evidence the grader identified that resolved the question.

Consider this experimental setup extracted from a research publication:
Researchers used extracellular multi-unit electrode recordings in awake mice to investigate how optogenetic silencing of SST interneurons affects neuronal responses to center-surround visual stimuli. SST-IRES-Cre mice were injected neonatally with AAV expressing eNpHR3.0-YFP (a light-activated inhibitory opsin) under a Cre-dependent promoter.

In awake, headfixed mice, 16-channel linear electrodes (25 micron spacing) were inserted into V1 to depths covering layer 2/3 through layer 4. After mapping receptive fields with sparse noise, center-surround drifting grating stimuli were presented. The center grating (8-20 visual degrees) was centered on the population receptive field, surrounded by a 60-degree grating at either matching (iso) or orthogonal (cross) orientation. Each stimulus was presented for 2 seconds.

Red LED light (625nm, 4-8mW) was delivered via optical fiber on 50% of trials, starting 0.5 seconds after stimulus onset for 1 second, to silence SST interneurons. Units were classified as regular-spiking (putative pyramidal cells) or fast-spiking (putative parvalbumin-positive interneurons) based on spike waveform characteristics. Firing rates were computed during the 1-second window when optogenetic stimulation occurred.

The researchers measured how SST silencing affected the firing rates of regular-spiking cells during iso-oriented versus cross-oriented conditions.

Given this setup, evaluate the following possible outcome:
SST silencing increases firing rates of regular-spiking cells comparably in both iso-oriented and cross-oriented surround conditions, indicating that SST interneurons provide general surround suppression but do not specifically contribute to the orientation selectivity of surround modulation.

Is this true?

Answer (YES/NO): NO